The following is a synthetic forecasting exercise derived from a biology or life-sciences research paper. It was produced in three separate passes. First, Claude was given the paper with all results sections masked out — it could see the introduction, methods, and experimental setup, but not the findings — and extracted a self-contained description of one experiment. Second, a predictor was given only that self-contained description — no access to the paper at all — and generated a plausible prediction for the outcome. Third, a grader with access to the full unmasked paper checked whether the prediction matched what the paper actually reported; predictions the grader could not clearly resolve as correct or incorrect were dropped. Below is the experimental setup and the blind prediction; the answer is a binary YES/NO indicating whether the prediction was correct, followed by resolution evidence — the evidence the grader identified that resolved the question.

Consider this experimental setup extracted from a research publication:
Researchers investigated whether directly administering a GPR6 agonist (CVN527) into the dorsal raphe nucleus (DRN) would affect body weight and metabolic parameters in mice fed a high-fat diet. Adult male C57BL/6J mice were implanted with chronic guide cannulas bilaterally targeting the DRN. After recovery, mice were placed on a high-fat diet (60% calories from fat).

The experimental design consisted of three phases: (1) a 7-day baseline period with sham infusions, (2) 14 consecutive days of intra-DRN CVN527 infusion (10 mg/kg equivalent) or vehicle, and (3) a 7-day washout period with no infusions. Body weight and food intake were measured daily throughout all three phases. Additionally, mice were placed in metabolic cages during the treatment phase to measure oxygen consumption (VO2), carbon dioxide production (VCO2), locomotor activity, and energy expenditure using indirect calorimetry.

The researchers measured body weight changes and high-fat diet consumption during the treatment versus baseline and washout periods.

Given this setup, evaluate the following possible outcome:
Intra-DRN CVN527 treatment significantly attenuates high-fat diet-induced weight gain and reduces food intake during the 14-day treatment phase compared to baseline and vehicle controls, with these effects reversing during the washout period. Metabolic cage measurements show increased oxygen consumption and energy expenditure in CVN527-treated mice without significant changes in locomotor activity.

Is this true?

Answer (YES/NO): NO